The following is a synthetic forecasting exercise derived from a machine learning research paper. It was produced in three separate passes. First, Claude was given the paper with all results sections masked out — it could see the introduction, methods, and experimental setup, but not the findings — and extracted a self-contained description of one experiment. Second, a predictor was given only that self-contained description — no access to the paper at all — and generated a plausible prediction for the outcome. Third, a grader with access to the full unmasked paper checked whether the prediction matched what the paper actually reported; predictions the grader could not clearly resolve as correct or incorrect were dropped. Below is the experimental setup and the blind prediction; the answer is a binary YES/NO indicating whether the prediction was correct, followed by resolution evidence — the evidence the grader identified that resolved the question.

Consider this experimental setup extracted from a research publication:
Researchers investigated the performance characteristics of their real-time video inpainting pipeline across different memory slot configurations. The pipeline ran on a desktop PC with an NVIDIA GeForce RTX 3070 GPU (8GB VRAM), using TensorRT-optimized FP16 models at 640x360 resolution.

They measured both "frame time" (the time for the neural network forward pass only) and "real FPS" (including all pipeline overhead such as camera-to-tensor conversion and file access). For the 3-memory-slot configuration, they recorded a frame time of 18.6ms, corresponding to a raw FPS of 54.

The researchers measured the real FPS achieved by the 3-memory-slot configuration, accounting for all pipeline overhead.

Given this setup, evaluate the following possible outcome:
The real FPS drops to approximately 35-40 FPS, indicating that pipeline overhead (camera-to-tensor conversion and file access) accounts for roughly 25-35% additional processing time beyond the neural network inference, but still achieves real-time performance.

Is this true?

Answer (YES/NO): NO